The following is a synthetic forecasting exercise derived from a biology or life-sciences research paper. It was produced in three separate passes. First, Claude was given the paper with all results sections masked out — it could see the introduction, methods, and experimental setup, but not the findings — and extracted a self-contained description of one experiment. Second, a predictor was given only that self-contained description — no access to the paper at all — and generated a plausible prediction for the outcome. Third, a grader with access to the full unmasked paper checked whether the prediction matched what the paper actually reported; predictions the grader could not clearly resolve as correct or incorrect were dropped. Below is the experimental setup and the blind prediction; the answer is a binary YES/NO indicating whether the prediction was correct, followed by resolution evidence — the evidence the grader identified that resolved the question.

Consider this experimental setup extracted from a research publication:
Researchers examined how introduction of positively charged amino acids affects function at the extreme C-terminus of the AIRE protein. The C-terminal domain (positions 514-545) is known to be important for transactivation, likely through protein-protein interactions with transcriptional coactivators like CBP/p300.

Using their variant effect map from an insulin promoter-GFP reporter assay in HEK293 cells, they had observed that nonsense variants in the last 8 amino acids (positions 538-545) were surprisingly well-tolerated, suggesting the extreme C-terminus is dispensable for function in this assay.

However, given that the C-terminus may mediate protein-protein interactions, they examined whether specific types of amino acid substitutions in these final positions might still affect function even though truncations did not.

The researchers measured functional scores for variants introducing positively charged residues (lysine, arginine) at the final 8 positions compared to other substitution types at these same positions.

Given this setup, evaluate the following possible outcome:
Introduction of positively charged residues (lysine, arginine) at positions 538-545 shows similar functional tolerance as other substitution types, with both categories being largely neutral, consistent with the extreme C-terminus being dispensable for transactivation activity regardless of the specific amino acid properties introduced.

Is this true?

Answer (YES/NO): NO